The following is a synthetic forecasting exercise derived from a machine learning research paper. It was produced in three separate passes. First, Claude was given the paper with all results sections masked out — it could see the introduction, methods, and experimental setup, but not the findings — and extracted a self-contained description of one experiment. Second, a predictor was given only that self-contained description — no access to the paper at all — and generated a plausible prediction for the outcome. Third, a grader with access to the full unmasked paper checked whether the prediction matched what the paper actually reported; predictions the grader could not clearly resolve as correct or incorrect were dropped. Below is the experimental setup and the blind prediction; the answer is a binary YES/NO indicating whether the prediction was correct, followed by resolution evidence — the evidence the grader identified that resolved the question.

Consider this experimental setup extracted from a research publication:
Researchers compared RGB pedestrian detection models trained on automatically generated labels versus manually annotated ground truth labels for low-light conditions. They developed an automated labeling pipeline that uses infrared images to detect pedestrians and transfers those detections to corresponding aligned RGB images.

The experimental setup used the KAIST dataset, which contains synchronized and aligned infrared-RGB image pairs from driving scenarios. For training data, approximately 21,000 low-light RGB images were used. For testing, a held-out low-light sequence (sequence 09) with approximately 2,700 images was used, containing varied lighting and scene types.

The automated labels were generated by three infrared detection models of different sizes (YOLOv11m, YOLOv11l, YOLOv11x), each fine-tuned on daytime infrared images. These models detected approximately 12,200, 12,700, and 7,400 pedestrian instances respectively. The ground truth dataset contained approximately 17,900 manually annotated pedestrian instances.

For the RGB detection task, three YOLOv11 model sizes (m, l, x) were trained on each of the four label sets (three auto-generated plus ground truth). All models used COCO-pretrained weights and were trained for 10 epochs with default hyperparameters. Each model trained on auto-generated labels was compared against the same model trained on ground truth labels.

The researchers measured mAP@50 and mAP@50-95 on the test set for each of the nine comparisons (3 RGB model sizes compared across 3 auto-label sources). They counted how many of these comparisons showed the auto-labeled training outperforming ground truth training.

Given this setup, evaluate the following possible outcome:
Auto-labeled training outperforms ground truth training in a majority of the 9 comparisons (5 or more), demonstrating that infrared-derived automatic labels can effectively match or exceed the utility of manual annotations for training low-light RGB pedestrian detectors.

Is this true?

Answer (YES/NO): YES